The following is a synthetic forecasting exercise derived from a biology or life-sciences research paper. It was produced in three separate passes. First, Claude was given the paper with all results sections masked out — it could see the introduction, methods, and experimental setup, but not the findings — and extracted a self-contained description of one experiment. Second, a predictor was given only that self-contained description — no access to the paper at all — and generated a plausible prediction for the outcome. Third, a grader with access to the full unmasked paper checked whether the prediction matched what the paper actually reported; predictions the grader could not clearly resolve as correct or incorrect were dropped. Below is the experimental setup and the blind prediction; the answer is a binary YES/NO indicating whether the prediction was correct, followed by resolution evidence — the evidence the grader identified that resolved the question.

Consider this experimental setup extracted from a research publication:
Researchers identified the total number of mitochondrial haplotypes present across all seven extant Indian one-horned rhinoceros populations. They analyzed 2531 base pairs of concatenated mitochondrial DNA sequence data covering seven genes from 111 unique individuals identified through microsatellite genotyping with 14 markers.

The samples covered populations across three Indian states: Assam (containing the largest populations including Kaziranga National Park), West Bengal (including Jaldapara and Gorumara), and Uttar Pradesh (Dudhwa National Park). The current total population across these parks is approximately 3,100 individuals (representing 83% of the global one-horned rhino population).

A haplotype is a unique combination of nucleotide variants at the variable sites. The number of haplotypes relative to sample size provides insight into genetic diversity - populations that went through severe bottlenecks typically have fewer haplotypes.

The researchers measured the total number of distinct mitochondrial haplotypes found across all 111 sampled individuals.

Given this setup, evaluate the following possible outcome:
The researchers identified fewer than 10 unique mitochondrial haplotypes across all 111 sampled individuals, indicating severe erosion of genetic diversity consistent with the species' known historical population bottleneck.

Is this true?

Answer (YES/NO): NO